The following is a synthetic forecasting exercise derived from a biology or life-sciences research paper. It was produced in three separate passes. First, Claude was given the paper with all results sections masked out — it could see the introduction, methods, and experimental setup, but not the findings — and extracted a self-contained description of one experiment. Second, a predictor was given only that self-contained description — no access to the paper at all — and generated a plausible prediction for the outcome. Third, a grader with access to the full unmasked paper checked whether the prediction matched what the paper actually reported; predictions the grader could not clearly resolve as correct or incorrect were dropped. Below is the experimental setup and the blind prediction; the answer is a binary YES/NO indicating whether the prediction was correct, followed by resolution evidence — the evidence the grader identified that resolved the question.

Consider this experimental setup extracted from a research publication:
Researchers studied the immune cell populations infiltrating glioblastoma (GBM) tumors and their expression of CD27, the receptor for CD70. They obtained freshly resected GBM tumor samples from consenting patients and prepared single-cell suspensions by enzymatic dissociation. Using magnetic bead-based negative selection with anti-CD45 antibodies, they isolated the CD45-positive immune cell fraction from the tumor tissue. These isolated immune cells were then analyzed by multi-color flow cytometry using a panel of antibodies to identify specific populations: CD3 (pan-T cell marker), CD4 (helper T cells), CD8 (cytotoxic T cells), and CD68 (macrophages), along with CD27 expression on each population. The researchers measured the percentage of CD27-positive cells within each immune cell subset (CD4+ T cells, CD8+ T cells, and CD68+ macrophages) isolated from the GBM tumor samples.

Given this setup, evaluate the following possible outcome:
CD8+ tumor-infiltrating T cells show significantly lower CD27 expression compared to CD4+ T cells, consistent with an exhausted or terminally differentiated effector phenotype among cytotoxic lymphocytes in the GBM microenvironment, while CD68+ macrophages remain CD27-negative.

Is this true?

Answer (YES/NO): NO